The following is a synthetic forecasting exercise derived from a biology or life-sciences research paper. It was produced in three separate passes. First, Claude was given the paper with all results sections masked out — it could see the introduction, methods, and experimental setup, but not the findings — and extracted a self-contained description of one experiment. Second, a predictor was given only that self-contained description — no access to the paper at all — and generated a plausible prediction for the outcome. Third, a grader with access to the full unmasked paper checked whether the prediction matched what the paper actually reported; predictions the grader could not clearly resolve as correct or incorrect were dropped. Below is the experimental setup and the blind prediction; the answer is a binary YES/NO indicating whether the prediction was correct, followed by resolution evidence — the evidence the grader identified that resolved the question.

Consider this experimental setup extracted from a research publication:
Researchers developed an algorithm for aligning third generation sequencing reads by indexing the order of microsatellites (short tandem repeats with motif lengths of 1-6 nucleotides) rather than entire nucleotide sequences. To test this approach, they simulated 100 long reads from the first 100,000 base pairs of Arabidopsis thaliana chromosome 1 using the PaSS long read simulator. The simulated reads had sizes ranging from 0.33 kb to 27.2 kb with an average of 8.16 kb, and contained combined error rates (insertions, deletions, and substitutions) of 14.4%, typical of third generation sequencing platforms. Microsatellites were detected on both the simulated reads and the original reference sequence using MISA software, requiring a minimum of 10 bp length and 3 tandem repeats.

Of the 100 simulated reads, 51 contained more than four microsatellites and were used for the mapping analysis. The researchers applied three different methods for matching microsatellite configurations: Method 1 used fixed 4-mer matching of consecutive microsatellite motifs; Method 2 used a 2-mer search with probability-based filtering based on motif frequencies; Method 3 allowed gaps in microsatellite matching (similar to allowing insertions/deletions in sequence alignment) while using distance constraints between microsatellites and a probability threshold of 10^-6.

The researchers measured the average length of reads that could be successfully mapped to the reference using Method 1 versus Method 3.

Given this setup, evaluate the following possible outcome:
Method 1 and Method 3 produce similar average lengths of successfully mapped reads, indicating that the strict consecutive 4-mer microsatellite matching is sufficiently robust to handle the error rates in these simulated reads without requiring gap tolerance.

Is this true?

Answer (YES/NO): NO